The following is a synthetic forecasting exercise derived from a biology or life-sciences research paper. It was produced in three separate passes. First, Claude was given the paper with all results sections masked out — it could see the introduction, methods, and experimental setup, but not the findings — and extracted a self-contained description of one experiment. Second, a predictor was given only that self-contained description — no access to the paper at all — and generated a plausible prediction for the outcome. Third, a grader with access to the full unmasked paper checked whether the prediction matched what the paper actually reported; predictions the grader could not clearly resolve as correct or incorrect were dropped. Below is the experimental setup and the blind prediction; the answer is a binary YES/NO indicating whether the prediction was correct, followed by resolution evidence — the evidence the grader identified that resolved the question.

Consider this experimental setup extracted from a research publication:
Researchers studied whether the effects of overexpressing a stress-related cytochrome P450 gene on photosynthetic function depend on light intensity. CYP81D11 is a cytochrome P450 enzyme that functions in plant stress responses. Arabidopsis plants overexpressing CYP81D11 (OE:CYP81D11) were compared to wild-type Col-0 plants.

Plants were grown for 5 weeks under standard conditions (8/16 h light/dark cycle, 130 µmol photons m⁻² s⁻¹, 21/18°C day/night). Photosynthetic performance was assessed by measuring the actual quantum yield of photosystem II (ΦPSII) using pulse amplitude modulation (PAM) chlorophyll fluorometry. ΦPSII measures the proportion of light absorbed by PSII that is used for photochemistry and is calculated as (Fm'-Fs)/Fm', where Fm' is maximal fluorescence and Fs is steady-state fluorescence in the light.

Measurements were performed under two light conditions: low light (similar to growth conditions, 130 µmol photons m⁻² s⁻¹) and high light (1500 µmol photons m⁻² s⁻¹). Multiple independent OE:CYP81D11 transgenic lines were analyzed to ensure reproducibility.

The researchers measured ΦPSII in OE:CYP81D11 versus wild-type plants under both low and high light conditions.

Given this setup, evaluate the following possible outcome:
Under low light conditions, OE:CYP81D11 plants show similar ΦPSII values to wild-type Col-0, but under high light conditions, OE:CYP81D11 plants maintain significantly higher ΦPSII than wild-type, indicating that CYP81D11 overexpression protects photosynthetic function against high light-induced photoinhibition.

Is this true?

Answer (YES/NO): YES